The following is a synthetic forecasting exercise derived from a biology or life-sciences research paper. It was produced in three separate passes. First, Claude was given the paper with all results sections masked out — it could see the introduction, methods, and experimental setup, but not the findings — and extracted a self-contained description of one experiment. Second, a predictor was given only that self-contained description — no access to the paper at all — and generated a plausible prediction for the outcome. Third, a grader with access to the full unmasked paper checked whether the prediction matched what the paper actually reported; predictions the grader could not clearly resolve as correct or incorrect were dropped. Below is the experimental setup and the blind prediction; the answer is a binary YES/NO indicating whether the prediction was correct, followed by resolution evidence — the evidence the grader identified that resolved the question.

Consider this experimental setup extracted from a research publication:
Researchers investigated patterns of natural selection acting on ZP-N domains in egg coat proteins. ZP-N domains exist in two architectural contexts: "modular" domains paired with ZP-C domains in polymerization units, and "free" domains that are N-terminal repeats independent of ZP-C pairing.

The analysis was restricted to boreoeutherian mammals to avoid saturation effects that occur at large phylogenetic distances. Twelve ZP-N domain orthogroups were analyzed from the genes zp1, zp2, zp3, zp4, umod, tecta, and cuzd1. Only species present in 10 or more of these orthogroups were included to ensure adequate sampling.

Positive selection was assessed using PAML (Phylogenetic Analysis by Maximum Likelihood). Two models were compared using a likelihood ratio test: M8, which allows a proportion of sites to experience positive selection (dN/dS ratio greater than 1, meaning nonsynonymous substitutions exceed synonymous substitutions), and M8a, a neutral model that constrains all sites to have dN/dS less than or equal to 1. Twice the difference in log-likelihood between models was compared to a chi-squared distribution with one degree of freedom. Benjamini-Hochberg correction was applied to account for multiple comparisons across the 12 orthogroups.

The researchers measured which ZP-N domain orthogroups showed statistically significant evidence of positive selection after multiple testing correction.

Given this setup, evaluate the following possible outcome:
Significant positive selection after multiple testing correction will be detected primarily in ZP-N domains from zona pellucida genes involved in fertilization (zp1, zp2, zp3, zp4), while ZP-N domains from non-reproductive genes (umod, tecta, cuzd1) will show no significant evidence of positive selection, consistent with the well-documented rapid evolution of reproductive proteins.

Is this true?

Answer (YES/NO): NO